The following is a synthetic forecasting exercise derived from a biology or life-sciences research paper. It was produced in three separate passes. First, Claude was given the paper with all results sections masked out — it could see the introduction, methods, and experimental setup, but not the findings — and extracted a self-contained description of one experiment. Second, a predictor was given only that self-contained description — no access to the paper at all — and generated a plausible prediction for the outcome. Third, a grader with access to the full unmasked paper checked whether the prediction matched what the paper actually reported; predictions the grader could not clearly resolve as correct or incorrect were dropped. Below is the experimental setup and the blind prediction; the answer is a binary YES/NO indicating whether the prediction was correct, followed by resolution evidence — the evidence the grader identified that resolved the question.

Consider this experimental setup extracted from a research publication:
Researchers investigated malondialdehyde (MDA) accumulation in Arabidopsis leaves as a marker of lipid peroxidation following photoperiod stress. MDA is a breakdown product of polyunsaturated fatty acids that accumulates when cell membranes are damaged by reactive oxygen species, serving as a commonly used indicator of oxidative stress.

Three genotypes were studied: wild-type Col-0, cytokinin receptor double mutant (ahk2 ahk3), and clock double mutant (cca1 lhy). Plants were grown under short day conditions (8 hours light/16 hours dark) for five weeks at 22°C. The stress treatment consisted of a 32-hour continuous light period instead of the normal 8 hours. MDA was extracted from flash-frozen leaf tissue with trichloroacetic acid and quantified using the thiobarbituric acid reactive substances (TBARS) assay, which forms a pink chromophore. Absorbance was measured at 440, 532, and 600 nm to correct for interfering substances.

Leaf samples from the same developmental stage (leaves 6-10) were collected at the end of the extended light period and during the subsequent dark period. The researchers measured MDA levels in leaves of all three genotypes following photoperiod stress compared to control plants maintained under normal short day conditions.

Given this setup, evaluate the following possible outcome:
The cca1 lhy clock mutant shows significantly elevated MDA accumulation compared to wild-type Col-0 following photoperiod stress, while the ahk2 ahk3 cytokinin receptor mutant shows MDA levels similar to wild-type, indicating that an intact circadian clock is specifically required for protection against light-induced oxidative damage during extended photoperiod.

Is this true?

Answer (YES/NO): NO